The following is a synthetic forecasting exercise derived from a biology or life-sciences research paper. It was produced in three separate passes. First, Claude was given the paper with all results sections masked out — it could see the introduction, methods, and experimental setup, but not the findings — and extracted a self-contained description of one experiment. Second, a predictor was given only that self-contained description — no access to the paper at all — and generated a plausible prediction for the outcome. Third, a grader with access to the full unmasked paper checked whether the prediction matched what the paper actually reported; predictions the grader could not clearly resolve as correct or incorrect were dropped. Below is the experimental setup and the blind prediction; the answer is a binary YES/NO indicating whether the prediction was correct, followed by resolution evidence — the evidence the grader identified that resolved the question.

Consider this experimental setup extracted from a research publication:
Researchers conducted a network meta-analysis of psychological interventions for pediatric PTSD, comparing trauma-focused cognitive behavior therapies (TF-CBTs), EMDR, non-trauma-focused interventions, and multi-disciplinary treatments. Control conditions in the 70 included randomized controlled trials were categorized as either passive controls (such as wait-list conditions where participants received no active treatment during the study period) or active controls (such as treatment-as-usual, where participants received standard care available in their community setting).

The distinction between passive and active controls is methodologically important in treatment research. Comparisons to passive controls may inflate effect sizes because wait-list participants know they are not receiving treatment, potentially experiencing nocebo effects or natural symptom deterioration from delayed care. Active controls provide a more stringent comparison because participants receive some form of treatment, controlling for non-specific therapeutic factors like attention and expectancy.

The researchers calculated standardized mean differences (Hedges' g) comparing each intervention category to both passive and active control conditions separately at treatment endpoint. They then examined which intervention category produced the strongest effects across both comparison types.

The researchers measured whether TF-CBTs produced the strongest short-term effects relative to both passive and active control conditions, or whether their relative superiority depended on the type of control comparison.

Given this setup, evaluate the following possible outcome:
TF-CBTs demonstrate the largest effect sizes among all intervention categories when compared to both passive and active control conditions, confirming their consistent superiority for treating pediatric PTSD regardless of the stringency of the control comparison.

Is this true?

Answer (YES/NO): YES